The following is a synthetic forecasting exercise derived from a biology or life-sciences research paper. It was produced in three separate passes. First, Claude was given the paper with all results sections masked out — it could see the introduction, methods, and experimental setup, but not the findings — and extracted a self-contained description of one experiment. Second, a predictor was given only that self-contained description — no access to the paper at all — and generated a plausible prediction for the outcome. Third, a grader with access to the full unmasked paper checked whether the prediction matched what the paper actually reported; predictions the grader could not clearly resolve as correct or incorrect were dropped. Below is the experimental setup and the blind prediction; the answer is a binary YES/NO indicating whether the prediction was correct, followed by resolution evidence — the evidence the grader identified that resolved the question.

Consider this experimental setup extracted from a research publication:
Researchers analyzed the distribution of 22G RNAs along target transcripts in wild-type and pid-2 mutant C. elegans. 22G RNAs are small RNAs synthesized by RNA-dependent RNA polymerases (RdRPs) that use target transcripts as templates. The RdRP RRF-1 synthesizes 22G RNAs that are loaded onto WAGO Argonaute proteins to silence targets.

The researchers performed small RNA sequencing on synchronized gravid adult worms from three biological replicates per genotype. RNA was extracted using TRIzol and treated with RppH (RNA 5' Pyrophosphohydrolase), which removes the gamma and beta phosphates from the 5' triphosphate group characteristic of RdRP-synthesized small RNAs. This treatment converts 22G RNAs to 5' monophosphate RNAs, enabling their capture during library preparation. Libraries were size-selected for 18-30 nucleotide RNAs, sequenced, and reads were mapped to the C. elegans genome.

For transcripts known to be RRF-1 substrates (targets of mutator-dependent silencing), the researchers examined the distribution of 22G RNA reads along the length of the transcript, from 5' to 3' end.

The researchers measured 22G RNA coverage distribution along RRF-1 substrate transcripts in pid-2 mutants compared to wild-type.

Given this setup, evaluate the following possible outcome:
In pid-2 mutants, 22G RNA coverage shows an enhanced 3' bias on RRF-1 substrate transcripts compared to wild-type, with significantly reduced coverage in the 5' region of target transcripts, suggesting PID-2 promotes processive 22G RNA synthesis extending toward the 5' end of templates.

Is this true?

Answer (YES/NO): YES